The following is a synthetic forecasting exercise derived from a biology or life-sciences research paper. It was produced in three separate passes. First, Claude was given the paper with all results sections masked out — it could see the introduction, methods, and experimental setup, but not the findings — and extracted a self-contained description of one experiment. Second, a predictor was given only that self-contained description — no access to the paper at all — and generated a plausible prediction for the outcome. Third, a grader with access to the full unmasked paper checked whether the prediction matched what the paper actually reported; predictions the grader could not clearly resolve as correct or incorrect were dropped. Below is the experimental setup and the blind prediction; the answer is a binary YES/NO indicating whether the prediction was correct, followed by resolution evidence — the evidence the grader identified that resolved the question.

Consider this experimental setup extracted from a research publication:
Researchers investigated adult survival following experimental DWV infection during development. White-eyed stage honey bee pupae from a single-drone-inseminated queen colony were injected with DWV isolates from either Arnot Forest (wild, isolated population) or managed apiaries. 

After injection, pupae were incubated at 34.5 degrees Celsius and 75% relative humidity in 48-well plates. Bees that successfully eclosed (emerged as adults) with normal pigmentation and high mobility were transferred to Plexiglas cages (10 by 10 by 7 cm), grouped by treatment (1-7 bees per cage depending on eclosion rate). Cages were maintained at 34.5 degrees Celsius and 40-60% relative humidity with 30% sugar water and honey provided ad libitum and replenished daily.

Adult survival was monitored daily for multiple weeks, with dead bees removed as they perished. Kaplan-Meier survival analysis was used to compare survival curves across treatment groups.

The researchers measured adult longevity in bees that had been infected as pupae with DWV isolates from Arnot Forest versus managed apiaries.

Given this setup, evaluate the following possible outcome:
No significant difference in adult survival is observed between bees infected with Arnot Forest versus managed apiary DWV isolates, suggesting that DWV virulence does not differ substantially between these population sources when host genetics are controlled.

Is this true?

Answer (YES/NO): NO